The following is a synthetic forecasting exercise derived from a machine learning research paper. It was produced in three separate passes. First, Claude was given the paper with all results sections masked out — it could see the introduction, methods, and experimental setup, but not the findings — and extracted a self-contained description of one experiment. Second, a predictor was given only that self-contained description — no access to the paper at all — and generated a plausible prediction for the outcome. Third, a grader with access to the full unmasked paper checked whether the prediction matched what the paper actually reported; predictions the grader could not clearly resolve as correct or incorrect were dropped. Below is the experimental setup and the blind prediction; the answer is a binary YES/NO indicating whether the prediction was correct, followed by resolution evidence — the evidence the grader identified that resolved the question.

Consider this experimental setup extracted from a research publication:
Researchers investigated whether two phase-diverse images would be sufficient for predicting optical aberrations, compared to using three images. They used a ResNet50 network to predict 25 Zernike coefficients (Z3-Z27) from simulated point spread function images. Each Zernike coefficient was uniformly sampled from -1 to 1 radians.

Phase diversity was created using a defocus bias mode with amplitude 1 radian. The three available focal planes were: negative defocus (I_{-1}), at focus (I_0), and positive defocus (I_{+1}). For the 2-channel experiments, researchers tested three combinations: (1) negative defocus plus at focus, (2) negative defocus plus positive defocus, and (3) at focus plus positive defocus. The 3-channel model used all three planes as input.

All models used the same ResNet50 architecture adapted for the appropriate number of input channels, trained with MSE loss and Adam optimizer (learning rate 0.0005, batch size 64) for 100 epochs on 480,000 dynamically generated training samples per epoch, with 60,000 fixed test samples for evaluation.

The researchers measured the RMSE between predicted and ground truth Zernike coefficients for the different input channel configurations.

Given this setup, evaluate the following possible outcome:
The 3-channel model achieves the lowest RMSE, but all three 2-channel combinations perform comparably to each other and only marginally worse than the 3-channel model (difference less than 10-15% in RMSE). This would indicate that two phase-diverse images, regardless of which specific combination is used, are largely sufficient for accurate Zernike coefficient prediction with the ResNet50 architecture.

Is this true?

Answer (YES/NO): NO